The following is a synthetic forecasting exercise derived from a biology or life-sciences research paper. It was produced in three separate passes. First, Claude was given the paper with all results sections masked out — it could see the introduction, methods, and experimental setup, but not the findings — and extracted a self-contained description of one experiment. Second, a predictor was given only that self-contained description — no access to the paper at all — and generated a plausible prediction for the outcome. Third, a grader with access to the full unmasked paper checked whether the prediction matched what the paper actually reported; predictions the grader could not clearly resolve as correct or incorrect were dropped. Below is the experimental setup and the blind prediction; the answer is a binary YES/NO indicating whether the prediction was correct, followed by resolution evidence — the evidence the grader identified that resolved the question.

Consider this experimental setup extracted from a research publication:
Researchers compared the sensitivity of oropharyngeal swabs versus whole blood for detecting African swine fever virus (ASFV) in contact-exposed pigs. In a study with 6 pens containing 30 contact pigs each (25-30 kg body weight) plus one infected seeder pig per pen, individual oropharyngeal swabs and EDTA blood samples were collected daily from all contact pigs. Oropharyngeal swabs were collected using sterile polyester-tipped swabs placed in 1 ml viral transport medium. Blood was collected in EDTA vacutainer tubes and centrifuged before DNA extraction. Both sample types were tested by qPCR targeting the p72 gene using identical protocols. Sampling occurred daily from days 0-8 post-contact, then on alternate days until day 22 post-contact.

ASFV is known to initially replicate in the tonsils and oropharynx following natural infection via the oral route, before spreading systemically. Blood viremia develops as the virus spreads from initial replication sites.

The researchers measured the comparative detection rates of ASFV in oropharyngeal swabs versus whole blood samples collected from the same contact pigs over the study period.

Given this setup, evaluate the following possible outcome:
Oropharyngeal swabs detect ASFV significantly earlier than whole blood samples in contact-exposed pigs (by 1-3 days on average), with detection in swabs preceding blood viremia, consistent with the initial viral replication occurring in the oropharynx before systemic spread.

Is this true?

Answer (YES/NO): YES